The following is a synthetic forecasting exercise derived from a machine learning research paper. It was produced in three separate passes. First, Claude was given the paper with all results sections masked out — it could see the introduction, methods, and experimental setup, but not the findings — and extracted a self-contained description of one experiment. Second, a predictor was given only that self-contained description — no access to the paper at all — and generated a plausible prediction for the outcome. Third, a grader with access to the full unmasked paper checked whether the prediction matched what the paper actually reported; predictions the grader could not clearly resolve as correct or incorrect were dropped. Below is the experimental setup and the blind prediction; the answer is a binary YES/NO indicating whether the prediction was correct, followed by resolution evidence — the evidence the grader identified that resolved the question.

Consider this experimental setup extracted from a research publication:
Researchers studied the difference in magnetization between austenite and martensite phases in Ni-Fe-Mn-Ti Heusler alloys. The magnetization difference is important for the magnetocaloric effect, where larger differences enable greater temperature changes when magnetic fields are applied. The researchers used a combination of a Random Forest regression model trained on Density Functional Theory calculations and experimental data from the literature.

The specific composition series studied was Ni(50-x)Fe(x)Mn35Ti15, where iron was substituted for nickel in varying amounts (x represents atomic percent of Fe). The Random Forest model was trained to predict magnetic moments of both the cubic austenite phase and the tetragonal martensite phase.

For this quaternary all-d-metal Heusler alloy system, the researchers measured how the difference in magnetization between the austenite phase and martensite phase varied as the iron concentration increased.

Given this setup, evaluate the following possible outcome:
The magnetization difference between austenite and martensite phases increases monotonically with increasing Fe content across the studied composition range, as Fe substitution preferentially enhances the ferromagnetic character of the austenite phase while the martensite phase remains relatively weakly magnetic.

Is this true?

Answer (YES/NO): NO